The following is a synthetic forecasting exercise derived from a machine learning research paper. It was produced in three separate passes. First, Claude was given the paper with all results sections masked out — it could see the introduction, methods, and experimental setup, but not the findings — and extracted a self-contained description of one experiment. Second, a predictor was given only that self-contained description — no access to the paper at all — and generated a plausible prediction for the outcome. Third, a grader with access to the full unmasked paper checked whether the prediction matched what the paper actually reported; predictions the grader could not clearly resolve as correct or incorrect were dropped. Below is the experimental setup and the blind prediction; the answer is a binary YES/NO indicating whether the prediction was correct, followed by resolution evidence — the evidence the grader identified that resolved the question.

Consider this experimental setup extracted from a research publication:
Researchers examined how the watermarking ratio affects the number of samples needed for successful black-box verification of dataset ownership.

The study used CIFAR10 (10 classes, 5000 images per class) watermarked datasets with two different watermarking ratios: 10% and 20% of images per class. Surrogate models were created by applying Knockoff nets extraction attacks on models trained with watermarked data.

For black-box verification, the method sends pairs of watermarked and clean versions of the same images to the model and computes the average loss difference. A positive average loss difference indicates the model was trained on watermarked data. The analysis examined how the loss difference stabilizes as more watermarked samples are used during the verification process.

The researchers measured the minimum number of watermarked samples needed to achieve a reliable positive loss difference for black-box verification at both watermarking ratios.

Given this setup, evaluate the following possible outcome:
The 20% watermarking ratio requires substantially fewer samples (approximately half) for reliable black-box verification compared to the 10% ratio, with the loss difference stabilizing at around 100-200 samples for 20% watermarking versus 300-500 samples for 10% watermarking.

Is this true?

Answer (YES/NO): NO